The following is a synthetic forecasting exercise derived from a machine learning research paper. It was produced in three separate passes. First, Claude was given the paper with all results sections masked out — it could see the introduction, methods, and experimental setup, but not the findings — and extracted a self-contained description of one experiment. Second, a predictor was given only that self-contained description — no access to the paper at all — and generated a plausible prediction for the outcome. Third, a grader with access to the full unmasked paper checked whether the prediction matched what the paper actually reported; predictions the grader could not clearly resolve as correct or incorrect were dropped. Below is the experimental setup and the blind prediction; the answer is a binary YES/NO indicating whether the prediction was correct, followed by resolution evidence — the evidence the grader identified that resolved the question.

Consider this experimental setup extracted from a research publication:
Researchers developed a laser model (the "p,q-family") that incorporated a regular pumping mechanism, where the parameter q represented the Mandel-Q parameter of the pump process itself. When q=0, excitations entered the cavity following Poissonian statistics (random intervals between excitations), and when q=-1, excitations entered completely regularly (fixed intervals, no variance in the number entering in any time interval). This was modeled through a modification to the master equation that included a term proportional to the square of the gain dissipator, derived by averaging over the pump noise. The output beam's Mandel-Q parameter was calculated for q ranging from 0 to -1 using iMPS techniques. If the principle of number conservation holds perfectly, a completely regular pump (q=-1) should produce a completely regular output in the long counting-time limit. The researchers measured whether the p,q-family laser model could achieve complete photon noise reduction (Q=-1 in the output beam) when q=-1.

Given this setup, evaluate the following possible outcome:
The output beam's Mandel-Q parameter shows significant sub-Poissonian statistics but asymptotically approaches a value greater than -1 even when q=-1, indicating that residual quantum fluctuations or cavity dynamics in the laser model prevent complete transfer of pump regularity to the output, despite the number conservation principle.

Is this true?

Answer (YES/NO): NO